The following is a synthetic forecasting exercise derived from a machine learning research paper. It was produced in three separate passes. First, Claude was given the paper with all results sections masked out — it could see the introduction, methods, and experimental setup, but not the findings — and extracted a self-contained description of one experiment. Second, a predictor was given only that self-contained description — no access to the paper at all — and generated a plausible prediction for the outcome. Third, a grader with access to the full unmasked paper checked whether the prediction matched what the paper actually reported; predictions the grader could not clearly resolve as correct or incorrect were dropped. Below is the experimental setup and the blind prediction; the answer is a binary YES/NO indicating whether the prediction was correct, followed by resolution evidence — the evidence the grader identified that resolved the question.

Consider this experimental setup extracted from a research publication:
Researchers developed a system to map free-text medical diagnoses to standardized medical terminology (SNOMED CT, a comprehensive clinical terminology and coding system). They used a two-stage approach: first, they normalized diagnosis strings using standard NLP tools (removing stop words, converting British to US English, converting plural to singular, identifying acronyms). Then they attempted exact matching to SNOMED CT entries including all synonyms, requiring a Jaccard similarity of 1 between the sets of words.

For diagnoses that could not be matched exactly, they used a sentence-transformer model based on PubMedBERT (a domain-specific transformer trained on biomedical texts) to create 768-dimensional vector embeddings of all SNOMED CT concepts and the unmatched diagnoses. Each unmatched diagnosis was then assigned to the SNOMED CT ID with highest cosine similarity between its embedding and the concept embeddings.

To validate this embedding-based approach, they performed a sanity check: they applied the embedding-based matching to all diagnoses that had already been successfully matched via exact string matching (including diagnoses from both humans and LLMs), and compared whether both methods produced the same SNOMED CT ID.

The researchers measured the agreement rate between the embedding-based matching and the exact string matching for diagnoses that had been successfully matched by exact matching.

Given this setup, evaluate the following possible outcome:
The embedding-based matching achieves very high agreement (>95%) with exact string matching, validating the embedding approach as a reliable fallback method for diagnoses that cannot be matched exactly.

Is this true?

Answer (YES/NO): YES